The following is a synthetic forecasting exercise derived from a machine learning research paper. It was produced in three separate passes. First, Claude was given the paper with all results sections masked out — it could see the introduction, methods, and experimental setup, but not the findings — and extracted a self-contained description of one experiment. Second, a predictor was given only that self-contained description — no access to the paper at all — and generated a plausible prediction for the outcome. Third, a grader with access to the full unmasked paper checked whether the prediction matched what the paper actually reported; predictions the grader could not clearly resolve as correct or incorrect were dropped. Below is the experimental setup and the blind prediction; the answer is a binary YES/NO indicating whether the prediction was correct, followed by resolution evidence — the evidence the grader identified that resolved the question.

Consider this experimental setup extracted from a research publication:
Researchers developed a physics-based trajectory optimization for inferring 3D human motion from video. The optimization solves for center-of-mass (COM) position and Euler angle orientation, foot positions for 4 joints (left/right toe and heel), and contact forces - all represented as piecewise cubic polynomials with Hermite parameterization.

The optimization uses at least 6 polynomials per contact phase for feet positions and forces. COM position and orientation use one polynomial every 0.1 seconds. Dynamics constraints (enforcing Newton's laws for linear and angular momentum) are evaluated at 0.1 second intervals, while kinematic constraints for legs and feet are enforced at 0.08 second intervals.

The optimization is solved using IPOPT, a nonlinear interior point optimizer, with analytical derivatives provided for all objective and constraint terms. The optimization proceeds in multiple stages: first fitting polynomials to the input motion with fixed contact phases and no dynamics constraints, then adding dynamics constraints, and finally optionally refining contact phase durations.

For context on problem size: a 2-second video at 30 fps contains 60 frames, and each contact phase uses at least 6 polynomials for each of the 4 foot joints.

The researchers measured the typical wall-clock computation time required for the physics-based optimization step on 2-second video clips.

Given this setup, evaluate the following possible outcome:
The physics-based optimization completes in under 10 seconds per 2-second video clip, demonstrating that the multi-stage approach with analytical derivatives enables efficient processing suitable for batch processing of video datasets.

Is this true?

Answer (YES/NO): NO